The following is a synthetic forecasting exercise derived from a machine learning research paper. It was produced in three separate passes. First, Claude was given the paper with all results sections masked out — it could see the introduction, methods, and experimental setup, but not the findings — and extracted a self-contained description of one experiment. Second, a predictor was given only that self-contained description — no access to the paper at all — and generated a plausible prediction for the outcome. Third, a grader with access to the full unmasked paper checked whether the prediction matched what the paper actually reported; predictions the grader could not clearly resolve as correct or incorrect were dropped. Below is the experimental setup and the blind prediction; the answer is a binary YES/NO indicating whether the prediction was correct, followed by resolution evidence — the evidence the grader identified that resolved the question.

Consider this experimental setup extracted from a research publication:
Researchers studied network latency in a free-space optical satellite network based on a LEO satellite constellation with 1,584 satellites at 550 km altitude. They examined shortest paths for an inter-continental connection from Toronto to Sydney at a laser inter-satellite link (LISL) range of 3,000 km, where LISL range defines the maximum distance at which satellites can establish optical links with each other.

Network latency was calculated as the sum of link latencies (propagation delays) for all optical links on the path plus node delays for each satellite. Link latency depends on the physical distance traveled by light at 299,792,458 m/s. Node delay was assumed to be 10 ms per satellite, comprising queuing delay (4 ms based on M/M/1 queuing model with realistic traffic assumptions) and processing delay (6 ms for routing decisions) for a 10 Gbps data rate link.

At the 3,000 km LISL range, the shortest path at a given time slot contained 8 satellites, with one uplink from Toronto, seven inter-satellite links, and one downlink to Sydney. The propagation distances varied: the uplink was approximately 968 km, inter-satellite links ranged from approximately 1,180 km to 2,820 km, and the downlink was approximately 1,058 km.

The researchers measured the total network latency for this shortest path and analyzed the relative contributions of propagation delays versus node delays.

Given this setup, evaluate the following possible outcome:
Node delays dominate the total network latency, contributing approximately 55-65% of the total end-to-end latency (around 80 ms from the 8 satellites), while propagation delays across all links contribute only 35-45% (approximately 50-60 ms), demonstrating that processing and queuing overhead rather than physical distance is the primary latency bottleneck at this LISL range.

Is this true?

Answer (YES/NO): YES